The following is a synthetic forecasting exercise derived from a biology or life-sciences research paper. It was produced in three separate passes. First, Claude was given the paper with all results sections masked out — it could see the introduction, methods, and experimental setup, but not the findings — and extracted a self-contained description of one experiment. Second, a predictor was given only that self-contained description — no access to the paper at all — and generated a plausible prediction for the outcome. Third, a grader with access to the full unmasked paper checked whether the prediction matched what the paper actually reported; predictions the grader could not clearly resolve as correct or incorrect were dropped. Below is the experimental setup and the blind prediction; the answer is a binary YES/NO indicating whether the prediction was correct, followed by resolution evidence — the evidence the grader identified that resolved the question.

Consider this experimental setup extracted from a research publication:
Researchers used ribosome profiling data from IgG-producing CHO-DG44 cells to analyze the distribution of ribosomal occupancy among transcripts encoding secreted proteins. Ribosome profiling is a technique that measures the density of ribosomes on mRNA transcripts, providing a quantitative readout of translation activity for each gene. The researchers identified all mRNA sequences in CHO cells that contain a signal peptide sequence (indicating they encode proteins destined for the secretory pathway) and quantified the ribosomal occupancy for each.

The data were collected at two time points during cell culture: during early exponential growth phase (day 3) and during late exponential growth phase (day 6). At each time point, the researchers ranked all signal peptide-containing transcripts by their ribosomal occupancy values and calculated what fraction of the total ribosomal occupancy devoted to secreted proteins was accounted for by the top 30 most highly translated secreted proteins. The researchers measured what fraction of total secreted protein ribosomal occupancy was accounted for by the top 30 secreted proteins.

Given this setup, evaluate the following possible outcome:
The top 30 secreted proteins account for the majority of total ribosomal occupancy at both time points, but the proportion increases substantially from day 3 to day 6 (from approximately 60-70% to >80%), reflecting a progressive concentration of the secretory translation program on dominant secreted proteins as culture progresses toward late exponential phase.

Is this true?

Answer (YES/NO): NO